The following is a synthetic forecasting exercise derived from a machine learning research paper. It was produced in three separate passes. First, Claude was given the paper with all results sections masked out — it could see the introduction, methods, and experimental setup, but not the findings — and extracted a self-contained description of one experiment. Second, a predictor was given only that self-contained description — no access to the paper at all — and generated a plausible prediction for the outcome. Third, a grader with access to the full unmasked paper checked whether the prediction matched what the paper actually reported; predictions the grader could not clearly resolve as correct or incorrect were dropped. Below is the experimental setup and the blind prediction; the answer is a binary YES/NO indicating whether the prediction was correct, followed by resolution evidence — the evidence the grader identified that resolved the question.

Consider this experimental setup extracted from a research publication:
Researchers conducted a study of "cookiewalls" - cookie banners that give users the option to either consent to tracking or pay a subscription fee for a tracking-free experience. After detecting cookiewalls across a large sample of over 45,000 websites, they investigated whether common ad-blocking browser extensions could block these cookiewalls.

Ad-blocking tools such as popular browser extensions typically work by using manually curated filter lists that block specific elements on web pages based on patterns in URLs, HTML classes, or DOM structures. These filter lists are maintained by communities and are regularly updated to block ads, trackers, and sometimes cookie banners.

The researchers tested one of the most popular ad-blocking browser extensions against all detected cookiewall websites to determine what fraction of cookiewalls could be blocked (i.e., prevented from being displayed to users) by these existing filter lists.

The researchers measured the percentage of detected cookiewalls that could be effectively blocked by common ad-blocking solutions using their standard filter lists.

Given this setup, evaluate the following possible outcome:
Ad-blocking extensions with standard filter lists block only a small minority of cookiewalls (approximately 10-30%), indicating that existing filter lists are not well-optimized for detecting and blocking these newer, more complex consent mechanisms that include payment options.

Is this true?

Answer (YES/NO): NO